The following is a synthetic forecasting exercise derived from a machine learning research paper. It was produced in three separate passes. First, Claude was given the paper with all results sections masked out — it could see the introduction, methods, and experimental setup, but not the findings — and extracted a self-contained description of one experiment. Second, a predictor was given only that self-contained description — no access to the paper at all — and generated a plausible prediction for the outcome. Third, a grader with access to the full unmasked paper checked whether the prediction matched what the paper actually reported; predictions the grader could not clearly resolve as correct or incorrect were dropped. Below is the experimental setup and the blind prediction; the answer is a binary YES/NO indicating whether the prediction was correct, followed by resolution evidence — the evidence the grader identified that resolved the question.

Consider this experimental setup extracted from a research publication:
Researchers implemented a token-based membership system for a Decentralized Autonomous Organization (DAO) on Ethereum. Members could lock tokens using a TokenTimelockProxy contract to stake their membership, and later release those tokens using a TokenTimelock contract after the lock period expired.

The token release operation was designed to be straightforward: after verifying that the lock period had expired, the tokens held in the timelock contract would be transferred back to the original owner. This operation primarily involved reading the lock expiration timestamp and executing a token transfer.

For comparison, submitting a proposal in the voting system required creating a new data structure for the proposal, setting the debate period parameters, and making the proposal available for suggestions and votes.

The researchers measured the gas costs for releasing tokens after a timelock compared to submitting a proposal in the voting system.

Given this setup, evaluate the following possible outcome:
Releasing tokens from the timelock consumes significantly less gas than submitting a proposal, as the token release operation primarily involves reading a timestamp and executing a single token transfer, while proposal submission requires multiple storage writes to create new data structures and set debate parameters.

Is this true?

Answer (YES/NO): YES